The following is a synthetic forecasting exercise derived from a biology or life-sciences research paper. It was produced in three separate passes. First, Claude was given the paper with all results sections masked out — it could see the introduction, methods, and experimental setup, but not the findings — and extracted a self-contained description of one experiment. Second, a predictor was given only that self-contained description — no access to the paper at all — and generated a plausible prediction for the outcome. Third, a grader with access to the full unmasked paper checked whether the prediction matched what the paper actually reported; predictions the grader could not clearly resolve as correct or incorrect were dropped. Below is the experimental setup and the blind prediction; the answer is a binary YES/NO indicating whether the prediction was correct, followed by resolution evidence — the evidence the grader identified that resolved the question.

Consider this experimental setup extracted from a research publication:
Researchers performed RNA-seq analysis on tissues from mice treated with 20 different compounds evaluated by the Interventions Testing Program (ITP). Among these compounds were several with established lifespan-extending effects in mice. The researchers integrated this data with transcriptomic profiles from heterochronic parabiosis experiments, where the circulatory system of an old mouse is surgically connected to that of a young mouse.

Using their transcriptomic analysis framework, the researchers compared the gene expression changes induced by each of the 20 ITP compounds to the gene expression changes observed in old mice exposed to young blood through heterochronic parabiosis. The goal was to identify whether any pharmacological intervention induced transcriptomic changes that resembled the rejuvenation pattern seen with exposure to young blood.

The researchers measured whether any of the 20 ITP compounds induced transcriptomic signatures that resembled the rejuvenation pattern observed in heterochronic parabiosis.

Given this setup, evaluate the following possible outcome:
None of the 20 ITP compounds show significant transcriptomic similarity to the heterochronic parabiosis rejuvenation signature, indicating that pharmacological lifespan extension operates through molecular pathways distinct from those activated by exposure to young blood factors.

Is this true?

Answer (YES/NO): YES